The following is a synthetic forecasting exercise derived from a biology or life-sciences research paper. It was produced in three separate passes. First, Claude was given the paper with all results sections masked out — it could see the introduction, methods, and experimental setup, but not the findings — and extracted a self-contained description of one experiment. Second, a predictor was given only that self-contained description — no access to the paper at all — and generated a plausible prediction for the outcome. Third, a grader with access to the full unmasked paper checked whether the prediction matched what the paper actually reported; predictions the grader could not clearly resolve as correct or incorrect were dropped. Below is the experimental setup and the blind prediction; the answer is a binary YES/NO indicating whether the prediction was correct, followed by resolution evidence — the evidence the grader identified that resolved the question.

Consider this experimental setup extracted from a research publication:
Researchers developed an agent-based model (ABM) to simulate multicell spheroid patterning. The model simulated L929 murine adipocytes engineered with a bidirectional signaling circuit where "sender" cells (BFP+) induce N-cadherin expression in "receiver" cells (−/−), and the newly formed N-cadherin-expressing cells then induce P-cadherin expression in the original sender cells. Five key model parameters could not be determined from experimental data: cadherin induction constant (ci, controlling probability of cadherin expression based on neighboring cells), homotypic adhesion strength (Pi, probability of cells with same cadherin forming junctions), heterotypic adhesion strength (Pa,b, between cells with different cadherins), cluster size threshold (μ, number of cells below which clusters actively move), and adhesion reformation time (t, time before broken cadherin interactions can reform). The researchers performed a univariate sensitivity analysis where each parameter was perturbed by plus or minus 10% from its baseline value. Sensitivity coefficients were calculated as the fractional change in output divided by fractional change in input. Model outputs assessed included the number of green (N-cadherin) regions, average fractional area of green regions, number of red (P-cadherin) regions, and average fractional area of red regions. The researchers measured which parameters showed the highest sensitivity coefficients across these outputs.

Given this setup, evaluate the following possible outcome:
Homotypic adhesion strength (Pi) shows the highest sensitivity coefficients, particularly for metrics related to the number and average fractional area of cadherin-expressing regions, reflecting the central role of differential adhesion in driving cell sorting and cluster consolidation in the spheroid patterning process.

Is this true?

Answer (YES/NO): NO